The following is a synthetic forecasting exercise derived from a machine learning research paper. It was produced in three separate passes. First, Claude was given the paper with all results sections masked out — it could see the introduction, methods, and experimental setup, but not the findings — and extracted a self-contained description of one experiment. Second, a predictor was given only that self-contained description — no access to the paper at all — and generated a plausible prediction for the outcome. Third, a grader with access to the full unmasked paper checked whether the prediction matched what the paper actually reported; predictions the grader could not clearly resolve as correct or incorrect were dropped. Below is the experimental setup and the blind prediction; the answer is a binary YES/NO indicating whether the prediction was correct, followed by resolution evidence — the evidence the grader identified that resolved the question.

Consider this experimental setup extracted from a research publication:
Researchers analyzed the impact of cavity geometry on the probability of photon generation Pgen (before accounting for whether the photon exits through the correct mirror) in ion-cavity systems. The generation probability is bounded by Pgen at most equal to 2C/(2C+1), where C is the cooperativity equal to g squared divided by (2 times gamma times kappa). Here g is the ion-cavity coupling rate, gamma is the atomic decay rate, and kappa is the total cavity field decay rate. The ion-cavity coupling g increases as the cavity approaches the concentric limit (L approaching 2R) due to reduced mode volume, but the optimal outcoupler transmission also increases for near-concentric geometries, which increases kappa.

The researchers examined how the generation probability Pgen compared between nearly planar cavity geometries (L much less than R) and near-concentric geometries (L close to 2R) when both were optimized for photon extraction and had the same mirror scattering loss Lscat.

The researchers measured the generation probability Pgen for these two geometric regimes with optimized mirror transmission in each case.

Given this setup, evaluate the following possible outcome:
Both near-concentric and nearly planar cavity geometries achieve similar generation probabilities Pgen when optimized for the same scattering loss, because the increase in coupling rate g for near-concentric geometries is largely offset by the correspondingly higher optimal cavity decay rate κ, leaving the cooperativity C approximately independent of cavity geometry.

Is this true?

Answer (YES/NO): NO